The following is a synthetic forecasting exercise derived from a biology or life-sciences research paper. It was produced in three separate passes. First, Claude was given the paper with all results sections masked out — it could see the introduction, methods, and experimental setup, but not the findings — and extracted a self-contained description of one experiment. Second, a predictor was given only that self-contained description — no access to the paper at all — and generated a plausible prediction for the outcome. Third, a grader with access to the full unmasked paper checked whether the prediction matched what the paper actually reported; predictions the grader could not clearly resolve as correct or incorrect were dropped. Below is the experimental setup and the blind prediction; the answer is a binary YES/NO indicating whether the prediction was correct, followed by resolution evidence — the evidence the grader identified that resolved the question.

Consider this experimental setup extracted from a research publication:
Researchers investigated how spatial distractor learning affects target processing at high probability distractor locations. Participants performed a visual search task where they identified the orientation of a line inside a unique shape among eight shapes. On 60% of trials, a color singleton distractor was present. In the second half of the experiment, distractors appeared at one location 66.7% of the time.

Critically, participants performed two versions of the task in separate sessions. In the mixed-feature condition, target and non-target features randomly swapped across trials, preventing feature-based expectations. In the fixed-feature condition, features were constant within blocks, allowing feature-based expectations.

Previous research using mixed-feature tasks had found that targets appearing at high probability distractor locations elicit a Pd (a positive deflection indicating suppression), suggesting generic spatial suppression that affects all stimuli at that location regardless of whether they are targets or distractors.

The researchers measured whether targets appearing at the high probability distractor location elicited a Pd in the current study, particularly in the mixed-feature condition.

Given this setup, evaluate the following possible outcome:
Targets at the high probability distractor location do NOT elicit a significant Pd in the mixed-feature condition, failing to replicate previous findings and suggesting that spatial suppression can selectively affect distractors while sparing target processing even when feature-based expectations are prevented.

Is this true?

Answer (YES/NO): YES